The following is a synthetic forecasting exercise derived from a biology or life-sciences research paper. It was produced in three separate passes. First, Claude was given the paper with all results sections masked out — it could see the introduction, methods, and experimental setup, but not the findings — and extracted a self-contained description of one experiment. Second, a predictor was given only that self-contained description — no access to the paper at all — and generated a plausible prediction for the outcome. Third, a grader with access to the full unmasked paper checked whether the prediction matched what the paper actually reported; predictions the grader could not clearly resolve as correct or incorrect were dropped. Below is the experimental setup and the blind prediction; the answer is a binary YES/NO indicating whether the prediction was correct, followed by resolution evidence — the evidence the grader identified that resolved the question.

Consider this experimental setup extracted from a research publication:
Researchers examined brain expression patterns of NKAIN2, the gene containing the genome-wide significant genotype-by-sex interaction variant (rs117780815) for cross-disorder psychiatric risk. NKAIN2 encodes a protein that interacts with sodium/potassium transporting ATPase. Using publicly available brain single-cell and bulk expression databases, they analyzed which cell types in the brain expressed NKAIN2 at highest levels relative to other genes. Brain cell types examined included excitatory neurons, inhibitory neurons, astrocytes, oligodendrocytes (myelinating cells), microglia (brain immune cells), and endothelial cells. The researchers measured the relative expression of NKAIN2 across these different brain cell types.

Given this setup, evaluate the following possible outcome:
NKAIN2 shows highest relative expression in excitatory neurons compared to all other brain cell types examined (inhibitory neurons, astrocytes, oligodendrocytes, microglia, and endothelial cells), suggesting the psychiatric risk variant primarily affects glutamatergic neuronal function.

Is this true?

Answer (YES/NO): NO